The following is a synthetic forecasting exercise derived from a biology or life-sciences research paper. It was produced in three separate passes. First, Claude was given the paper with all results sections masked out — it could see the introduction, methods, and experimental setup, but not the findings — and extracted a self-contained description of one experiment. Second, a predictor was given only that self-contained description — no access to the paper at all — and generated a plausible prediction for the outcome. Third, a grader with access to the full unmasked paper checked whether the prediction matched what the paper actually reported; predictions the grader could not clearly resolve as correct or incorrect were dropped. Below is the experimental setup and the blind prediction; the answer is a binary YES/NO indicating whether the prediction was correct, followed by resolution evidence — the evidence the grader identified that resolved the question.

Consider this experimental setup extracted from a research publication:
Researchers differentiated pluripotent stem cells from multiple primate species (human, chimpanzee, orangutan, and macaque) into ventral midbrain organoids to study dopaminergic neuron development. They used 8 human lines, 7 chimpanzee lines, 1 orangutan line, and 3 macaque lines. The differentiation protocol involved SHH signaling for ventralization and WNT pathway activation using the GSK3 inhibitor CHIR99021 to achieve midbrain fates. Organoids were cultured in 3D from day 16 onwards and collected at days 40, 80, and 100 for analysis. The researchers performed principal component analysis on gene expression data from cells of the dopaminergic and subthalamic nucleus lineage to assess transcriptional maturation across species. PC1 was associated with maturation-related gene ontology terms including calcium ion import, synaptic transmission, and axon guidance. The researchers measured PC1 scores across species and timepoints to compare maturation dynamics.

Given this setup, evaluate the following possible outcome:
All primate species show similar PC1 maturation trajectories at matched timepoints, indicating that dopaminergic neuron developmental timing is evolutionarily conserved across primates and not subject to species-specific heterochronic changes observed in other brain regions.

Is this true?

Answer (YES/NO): NO